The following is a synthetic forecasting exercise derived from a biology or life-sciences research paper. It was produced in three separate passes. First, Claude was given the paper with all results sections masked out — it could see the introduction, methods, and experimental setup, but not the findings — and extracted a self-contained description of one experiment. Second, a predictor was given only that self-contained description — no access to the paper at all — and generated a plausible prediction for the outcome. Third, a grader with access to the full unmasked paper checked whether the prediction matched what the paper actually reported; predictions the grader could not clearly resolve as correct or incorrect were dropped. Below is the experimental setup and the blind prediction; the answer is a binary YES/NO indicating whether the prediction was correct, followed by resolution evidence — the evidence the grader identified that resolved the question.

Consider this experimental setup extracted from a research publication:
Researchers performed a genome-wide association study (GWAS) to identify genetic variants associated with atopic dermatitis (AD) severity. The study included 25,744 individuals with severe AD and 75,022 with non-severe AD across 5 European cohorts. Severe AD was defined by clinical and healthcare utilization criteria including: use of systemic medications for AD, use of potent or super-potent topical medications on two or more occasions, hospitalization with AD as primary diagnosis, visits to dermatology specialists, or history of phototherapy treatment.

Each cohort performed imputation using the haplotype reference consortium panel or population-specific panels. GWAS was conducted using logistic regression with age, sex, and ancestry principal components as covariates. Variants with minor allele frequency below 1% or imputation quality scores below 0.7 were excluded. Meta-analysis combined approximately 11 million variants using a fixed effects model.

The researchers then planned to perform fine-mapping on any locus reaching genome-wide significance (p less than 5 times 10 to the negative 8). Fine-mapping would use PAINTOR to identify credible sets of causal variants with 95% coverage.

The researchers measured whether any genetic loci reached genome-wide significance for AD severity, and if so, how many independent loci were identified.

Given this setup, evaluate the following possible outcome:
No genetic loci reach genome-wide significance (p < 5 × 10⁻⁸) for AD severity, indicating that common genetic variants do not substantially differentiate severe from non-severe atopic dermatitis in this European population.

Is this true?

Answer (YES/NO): NO